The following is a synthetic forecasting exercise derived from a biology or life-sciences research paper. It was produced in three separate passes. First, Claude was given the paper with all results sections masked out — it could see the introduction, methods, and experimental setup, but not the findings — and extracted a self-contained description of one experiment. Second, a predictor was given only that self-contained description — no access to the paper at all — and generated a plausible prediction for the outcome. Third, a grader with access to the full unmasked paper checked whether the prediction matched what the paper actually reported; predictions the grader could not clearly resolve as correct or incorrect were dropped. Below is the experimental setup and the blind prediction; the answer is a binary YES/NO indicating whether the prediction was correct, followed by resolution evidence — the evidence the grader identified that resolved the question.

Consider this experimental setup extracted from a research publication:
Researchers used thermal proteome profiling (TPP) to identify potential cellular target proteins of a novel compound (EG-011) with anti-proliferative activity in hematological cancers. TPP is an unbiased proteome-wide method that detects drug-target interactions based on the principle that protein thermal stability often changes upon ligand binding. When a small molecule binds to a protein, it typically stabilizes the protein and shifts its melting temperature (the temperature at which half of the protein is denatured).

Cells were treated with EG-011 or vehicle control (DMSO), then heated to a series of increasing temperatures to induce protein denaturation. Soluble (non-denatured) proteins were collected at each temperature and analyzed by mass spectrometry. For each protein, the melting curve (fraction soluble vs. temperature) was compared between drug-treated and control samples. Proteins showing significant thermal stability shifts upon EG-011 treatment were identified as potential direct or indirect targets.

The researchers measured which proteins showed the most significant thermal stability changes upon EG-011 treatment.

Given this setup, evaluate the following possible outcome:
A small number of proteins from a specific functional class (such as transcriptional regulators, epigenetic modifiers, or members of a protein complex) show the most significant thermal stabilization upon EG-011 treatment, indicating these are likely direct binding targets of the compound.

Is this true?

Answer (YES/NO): NO